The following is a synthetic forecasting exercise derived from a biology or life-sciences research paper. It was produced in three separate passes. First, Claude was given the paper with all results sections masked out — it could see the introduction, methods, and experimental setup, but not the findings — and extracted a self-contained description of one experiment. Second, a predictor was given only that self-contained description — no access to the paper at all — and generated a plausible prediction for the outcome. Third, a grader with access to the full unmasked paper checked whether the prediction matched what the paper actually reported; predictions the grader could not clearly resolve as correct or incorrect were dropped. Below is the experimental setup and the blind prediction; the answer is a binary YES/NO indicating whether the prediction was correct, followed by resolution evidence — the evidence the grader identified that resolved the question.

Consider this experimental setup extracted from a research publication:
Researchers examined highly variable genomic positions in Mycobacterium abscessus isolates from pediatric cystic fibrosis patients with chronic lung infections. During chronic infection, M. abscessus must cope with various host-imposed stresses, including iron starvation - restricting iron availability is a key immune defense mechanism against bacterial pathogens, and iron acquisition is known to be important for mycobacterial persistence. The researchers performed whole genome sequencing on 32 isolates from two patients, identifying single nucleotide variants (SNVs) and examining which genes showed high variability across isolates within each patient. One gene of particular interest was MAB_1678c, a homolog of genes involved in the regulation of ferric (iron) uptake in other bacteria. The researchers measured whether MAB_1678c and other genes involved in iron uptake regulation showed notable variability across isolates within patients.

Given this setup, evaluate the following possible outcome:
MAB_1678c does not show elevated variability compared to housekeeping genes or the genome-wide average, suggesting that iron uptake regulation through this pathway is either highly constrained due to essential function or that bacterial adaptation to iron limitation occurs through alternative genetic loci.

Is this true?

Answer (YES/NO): NO